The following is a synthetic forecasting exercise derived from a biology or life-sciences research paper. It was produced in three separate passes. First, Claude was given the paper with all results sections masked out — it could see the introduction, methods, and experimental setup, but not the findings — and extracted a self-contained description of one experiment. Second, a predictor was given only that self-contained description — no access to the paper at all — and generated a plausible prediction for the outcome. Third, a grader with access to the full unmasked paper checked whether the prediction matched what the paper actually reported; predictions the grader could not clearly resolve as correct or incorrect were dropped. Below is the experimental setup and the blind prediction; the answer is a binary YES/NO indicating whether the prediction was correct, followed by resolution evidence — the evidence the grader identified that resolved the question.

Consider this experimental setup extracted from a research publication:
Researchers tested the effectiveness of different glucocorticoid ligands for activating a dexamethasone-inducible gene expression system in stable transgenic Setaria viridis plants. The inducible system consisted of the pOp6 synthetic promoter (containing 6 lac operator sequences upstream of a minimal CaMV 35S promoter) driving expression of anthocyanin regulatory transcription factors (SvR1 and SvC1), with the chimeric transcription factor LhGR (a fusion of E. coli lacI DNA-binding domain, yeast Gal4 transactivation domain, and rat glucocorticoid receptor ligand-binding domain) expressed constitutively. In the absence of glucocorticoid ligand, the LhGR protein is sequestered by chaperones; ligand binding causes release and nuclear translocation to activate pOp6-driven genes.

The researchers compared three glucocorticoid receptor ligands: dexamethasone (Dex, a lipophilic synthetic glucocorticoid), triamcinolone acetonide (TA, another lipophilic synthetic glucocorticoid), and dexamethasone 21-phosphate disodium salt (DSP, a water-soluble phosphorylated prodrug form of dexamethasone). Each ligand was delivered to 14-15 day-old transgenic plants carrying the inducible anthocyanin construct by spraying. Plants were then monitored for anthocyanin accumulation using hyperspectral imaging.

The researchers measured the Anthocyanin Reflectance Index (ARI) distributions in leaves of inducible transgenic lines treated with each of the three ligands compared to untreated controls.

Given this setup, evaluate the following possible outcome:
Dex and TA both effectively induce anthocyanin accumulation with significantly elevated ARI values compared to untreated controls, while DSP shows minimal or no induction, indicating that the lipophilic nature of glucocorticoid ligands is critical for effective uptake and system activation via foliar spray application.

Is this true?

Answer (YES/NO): NO